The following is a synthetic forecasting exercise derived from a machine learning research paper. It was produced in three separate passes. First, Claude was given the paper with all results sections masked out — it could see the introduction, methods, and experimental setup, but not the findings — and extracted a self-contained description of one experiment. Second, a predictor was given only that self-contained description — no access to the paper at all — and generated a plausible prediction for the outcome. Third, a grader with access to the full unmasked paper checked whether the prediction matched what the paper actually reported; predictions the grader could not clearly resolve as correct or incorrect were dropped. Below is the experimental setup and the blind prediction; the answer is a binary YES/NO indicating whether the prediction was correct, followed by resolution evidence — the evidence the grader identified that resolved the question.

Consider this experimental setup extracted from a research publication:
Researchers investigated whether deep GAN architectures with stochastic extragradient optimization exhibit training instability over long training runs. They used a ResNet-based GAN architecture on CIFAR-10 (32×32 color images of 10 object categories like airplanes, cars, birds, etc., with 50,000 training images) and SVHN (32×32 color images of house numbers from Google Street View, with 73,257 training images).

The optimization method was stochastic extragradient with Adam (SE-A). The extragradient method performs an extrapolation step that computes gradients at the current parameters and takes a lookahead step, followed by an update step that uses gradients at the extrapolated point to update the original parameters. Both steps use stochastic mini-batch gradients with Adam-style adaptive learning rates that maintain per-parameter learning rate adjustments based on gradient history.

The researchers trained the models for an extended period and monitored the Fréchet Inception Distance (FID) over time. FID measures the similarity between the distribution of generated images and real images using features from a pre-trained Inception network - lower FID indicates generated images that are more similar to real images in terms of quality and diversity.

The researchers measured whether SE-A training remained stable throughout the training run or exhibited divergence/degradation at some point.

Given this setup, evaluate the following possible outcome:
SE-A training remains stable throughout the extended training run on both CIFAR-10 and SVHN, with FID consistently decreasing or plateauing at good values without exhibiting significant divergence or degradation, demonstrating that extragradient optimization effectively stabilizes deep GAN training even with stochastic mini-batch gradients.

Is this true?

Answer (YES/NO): NO